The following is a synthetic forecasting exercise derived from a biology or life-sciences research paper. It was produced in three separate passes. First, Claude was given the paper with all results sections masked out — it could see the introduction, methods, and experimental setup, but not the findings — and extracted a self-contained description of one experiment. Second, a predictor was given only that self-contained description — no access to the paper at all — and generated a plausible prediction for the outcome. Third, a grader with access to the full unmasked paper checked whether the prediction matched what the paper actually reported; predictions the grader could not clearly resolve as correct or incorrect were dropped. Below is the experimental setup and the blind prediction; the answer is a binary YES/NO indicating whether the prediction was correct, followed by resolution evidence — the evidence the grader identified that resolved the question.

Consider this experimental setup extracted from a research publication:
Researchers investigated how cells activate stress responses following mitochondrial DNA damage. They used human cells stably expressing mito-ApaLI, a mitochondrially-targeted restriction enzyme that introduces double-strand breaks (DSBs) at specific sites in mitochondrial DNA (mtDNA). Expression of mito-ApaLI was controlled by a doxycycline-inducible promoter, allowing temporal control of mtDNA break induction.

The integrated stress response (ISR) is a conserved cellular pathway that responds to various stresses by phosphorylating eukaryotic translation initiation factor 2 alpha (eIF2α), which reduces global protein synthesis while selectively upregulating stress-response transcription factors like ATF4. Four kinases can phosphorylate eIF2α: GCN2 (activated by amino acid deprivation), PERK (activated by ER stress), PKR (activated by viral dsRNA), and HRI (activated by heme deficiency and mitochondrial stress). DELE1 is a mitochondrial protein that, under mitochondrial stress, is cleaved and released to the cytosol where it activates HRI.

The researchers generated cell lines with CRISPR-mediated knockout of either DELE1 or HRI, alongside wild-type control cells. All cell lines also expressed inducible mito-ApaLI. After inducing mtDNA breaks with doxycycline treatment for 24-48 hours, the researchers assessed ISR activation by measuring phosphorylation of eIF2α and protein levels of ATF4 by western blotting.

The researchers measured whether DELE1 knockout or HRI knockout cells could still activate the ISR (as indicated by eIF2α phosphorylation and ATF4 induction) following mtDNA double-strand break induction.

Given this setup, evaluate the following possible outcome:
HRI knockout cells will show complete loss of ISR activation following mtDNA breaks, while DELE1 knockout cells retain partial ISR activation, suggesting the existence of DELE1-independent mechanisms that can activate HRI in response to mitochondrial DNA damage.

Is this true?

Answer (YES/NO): NO